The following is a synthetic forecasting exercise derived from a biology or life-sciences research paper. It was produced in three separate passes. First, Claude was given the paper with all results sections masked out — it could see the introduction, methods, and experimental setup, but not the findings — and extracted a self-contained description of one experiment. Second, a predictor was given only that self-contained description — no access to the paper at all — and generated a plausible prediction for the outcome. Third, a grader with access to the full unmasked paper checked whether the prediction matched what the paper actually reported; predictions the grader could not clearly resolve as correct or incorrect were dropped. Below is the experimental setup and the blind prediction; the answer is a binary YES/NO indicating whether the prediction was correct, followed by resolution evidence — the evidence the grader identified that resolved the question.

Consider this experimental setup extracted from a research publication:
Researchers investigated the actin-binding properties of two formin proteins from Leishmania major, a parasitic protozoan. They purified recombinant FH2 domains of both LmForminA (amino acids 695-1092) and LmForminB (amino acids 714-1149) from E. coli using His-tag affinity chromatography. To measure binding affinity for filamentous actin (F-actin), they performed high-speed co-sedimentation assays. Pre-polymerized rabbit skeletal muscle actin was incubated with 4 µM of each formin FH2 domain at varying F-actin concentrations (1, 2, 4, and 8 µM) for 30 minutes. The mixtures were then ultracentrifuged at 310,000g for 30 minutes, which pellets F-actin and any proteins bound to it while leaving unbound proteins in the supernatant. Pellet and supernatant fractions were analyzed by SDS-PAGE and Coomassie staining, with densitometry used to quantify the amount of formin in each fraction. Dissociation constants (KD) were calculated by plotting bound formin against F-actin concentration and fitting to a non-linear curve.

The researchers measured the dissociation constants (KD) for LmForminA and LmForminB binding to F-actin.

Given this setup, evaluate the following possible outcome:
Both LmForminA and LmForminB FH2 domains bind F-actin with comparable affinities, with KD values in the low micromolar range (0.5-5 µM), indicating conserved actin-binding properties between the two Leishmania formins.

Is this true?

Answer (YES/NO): NO